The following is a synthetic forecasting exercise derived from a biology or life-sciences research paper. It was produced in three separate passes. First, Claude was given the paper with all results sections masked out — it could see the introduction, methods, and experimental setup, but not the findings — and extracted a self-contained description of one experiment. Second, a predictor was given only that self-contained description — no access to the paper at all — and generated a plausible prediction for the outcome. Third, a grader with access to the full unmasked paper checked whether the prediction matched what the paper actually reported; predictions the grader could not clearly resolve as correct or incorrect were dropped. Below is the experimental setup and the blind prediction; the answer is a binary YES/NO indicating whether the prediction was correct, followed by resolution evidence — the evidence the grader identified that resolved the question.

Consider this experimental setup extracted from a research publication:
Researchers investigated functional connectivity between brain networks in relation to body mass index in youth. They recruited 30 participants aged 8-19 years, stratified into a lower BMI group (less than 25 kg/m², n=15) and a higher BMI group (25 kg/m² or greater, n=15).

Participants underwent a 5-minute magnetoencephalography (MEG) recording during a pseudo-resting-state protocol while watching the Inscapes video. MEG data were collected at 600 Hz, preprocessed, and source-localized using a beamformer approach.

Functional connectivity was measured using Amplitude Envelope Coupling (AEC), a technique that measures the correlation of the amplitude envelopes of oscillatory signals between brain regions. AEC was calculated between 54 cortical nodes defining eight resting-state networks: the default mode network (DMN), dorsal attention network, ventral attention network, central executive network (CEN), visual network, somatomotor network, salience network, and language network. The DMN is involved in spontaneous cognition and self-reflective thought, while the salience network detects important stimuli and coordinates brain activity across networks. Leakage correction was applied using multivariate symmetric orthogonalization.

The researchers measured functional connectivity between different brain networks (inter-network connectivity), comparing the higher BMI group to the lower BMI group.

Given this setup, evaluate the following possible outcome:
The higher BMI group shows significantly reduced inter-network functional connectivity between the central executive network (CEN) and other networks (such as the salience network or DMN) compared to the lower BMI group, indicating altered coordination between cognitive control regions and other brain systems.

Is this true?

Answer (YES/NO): YES